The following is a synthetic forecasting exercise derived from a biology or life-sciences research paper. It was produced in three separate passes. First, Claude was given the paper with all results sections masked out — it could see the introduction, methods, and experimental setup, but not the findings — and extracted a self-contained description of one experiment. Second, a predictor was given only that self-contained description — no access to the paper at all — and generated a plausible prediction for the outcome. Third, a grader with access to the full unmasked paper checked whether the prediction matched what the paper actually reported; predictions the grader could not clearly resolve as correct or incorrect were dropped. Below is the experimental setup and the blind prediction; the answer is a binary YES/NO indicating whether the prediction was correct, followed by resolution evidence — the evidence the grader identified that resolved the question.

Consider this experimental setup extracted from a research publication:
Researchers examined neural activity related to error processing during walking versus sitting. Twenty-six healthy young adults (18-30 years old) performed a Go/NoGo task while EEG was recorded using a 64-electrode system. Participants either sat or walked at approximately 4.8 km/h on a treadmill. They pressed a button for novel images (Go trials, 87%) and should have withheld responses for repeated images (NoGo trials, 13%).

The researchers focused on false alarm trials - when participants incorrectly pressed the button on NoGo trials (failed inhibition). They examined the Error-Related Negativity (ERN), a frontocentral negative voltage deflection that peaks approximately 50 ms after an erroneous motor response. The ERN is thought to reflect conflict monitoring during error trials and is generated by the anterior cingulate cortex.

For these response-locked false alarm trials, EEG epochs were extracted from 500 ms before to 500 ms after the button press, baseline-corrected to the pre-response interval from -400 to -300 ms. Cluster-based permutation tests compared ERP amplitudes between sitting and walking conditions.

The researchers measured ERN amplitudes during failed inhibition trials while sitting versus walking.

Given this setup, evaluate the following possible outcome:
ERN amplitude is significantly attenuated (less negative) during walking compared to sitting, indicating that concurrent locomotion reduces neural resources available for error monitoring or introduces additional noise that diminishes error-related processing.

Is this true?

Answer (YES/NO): YES